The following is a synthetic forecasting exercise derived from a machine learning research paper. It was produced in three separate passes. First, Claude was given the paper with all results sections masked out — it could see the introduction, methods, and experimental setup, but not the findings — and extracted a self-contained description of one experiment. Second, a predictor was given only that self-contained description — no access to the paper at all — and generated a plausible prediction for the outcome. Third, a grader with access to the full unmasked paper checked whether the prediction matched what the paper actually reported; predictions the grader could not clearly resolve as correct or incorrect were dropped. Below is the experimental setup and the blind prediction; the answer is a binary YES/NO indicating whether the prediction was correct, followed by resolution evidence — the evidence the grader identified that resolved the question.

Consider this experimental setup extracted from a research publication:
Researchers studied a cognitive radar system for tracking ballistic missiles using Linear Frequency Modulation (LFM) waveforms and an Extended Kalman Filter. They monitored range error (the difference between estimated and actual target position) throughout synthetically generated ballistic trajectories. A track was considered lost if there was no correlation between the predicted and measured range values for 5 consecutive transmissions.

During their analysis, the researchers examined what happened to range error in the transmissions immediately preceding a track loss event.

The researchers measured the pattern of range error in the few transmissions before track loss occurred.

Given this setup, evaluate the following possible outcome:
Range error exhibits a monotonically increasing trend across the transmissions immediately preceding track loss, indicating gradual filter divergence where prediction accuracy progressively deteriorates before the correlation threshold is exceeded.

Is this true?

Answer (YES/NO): NO